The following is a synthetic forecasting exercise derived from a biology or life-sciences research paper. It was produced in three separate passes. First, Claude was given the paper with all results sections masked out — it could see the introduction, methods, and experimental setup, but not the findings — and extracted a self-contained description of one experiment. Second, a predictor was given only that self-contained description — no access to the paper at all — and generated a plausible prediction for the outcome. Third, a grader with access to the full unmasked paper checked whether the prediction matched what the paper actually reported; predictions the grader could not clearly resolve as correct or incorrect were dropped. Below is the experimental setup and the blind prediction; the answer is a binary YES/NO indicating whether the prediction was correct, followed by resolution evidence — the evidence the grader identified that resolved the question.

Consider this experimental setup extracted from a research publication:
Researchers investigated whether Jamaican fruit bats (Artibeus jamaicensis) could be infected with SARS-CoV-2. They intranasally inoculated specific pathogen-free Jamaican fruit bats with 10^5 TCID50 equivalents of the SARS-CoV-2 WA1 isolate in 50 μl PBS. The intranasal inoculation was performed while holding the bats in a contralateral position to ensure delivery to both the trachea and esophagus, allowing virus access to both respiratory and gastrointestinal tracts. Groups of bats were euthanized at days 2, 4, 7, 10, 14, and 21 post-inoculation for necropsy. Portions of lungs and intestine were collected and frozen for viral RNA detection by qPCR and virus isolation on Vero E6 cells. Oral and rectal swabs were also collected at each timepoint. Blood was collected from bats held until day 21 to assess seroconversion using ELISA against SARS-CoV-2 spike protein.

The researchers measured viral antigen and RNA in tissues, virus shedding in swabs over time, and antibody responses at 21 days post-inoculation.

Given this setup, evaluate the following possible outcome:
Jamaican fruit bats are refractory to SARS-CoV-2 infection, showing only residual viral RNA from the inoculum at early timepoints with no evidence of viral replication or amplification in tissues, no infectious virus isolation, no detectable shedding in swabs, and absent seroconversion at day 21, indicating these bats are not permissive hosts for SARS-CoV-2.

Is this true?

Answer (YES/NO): NO